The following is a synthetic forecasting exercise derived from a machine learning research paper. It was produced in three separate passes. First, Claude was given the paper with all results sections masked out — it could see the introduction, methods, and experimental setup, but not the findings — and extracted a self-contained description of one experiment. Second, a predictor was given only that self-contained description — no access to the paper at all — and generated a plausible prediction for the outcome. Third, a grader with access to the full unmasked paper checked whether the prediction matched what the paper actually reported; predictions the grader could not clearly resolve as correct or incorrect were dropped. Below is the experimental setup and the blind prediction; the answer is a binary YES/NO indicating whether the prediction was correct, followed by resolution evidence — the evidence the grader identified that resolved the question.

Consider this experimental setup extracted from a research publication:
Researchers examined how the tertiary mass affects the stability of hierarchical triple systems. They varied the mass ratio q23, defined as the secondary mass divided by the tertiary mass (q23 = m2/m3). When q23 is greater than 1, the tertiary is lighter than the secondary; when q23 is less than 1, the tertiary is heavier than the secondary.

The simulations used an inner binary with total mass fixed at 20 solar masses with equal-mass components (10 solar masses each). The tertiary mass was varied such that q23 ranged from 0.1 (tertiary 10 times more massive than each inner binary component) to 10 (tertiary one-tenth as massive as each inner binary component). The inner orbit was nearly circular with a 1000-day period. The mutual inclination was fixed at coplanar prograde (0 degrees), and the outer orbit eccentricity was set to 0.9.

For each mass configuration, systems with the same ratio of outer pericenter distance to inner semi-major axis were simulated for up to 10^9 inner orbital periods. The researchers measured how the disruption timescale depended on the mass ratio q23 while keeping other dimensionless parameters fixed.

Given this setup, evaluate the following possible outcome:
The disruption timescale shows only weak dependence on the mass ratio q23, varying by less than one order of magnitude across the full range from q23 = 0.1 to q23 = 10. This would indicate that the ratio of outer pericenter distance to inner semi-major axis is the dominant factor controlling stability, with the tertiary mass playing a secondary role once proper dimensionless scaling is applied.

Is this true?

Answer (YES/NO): YES